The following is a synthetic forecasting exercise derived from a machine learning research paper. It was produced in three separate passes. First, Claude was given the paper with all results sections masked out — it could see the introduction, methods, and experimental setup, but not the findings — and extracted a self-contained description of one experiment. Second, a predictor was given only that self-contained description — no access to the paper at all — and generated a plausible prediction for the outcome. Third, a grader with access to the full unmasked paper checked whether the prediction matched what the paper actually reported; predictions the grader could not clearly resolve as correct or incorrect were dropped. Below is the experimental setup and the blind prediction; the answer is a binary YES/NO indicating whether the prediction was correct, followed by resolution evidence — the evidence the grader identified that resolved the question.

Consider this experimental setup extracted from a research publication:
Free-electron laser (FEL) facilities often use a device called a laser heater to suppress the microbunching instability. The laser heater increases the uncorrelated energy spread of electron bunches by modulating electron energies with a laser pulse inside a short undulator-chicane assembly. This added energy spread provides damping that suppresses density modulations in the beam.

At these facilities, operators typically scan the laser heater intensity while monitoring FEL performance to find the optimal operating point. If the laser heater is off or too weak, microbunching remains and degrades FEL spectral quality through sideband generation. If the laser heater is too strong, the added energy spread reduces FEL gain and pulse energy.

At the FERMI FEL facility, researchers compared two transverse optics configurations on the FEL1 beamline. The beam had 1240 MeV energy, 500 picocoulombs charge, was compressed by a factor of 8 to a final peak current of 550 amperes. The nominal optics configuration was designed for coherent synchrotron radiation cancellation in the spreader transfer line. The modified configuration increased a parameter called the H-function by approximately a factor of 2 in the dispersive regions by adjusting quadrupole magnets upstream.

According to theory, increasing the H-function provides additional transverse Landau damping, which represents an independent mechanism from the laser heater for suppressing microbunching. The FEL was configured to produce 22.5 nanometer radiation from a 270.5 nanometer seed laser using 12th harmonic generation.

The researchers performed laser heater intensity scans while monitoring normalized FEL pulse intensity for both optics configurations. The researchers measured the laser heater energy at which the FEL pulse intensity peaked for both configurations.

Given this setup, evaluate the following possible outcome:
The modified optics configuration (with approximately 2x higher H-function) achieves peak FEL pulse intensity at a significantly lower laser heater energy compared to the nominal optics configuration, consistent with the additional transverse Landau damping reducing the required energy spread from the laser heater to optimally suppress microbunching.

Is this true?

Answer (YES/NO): YES